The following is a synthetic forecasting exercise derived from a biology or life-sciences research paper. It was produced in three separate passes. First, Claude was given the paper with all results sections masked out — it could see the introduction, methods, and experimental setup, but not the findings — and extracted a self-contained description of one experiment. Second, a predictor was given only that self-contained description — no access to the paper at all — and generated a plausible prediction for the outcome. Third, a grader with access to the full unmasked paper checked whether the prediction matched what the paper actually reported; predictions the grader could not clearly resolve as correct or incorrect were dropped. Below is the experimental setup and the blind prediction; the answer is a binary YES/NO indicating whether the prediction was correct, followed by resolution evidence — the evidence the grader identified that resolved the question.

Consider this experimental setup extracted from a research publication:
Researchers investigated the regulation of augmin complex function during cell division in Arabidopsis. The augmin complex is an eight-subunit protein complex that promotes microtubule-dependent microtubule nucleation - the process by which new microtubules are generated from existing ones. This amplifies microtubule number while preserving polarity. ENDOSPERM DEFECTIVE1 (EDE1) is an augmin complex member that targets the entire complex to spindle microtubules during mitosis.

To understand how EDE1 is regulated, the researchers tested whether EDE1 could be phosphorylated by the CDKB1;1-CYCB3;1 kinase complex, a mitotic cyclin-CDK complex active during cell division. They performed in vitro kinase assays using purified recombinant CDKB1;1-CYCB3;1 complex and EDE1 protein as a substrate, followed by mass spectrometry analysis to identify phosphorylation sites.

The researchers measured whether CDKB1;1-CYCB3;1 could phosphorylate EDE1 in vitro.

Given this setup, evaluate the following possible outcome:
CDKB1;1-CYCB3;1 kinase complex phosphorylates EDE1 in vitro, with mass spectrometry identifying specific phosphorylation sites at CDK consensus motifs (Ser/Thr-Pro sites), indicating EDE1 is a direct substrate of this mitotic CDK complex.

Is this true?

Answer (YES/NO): YES